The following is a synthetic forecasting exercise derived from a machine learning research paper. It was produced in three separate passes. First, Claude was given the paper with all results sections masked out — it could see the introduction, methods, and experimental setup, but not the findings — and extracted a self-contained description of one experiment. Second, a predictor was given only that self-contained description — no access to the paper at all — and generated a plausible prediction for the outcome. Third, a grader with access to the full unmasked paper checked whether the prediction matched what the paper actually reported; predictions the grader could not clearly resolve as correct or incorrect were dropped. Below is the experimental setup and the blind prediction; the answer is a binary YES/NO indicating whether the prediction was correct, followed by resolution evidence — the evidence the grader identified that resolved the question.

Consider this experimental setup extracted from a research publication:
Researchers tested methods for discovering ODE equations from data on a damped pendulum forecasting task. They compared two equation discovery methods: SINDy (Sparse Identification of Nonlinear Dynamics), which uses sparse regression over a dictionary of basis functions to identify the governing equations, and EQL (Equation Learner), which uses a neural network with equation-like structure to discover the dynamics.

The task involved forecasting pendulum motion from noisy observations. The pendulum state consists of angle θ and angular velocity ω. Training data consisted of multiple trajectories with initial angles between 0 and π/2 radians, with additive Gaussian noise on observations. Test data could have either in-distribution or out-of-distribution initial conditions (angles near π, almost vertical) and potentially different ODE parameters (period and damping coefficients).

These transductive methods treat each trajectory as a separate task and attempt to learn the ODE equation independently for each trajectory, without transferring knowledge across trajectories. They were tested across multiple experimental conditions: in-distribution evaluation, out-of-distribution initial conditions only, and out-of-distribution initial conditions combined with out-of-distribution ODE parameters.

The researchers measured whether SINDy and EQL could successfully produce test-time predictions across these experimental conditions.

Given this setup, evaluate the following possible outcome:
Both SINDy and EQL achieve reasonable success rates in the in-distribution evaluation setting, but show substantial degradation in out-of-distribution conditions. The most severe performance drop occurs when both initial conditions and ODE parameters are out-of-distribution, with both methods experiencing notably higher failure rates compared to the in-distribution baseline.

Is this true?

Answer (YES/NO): NO